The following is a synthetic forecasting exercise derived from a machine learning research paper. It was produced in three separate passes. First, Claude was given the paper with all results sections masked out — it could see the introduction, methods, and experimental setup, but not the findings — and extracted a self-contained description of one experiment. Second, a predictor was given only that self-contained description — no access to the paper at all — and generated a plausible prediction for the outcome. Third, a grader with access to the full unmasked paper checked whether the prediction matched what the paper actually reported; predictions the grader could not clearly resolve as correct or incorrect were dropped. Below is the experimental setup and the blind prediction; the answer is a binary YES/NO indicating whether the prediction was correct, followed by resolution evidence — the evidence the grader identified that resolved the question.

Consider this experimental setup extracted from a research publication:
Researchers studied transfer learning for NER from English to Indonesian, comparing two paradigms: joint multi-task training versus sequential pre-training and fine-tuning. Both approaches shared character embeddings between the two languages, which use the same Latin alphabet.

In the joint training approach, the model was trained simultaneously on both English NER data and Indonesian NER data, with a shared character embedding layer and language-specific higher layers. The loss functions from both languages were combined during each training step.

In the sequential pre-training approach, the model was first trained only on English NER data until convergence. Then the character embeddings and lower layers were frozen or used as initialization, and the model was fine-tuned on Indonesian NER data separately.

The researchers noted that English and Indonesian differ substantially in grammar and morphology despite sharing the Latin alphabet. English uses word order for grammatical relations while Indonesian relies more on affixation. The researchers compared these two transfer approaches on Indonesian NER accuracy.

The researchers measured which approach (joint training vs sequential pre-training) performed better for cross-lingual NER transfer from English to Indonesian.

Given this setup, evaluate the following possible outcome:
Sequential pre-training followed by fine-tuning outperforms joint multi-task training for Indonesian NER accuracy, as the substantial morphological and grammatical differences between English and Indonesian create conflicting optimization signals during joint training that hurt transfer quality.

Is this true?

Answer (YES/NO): YES